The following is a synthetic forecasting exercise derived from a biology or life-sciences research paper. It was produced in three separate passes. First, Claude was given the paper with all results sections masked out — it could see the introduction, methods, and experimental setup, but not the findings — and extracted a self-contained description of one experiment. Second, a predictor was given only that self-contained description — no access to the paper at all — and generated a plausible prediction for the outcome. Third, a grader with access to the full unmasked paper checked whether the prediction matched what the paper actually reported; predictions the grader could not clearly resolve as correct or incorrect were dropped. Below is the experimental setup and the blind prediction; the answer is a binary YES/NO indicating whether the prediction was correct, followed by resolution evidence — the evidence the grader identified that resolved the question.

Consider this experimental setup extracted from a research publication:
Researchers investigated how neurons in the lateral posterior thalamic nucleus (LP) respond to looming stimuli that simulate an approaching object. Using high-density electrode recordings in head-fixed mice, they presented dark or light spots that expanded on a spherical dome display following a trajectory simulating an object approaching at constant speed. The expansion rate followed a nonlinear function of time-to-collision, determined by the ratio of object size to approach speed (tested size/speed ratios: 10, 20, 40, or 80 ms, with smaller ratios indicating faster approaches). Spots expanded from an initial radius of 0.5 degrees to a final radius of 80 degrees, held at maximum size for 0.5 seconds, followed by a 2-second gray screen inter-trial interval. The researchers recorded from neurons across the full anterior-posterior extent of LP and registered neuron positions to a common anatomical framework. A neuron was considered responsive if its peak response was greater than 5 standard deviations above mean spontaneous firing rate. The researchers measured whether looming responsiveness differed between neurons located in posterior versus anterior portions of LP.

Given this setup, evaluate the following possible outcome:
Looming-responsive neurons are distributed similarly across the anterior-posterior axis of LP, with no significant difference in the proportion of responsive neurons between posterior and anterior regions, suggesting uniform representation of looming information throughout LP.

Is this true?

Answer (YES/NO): NO